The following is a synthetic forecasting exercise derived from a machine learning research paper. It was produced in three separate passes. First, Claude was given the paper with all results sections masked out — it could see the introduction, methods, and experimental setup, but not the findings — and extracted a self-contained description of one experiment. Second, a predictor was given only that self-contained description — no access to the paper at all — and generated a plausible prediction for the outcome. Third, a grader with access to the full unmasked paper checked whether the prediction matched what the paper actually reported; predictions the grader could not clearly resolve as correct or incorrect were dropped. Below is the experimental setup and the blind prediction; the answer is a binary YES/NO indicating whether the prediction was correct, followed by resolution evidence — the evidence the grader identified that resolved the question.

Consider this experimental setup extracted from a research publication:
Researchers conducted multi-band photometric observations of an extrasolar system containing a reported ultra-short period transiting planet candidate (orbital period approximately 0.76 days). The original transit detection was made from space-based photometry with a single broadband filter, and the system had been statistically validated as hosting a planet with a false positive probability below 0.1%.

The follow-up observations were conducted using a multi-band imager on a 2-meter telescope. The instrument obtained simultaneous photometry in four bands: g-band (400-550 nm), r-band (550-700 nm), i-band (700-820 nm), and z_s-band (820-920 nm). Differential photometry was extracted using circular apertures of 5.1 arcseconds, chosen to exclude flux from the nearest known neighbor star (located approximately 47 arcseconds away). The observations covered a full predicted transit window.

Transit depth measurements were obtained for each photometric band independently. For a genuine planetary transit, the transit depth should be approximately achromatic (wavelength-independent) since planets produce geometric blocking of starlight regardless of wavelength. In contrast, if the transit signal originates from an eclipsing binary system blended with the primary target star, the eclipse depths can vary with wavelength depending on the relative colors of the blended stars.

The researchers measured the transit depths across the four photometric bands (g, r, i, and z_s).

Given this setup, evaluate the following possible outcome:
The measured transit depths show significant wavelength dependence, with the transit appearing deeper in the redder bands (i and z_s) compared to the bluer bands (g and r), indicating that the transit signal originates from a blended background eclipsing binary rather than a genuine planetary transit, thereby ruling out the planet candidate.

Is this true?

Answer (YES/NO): YES